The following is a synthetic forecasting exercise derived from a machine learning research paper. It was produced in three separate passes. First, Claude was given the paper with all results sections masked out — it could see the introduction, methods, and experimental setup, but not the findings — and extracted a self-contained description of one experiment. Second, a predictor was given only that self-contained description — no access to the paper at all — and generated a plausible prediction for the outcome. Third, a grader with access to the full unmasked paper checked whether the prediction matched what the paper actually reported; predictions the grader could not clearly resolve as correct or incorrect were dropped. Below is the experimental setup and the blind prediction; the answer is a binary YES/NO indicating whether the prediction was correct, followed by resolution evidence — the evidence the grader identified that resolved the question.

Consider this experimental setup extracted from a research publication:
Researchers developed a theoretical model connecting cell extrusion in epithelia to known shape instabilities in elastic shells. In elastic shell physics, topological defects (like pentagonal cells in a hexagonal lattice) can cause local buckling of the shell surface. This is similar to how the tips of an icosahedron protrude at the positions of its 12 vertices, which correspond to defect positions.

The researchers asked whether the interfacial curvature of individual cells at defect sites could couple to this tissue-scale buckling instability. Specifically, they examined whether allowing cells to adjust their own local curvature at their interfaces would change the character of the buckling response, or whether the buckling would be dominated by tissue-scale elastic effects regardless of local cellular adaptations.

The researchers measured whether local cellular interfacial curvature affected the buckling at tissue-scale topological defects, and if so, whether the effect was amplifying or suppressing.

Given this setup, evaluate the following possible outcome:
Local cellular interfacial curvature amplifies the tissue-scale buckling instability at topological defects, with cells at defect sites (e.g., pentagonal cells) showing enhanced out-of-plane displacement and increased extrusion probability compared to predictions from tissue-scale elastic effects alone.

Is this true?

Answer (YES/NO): YES